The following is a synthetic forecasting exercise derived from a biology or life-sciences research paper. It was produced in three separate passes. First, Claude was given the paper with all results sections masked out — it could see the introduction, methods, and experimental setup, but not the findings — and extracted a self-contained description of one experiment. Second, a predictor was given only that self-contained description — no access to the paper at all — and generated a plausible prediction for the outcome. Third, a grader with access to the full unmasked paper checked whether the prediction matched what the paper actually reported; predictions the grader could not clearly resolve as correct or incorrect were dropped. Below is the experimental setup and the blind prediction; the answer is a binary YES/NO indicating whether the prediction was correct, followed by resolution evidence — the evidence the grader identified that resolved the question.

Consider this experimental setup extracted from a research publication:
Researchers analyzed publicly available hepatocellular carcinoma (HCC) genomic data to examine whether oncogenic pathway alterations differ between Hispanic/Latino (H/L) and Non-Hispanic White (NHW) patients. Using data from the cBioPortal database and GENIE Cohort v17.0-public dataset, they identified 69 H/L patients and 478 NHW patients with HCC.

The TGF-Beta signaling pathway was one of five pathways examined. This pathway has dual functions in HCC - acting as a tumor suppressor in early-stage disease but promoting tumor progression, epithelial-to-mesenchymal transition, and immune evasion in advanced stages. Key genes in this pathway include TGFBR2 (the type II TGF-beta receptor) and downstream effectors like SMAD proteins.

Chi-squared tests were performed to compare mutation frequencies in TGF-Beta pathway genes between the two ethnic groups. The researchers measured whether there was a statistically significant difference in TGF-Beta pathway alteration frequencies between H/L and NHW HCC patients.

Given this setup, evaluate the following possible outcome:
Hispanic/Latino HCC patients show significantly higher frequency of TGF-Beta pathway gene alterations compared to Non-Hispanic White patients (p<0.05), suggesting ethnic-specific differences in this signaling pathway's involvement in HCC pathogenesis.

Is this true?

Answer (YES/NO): NO